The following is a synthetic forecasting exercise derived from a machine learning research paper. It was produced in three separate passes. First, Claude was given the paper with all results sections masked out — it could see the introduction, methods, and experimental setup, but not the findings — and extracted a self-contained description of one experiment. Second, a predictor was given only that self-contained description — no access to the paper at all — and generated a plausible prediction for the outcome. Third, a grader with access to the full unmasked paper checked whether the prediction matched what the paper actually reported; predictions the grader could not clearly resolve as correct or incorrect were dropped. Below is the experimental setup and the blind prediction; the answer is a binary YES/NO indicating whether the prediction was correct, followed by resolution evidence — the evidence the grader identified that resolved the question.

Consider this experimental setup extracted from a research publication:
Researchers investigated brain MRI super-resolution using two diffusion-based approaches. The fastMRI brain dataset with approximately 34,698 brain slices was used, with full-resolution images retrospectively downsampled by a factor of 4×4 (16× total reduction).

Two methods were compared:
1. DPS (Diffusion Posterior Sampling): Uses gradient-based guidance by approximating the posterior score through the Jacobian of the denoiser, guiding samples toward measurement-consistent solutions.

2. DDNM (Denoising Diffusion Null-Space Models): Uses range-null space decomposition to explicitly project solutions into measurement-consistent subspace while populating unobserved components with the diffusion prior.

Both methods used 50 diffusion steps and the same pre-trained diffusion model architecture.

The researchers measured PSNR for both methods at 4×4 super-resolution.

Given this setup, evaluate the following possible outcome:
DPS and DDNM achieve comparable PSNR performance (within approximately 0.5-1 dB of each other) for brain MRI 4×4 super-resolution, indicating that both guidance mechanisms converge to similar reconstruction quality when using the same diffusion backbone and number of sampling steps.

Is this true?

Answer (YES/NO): NO